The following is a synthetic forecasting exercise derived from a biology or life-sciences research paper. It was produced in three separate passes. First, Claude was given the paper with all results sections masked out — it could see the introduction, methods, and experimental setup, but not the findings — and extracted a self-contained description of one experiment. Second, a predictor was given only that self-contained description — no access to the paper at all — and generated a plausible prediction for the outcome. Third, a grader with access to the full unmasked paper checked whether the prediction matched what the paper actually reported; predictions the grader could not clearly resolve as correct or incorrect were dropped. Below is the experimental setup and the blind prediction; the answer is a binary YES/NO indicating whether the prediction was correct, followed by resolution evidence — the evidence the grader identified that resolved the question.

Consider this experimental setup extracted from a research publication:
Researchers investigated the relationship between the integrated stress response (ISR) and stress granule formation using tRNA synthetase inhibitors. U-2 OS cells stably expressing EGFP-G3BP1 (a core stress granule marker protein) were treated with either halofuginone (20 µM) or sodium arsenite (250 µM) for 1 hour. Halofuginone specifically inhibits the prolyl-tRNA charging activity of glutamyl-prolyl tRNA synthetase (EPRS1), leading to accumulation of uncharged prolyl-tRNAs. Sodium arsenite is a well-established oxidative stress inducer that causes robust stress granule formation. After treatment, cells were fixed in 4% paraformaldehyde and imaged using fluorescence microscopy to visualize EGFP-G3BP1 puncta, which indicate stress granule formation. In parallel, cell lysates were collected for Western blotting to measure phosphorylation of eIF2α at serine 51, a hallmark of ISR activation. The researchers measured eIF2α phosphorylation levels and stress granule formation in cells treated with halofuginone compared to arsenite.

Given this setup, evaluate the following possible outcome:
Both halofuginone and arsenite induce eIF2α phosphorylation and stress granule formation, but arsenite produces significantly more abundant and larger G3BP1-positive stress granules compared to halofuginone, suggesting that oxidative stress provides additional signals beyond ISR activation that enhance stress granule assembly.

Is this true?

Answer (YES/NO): NO